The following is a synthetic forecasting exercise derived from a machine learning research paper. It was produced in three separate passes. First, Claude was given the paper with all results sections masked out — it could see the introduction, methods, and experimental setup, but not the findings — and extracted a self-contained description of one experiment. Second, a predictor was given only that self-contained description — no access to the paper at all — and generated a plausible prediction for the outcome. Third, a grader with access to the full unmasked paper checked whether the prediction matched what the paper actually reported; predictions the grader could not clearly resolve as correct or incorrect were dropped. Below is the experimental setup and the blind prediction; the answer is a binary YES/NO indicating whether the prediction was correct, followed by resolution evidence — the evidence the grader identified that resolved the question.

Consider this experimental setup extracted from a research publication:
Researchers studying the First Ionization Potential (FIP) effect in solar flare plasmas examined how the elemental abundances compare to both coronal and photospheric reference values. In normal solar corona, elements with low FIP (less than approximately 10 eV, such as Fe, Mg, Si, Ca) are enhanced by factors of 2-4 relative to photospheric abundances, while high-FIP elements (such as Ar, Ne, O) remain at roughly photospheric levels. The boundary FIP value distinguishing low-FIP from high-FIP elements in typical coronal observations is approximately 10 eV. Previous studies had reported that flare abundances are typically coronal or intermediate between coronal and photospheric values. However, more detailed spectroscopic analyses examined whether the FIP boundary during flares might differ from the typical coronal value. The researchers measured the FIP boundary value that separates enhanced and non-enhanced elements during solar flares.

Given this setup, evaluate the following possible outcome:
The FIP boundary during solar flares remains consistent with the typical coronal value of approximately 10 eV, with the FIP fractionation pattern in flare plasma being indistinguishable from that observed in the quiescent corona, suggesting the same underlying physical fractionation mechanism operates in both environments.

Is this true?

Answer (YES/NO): NO